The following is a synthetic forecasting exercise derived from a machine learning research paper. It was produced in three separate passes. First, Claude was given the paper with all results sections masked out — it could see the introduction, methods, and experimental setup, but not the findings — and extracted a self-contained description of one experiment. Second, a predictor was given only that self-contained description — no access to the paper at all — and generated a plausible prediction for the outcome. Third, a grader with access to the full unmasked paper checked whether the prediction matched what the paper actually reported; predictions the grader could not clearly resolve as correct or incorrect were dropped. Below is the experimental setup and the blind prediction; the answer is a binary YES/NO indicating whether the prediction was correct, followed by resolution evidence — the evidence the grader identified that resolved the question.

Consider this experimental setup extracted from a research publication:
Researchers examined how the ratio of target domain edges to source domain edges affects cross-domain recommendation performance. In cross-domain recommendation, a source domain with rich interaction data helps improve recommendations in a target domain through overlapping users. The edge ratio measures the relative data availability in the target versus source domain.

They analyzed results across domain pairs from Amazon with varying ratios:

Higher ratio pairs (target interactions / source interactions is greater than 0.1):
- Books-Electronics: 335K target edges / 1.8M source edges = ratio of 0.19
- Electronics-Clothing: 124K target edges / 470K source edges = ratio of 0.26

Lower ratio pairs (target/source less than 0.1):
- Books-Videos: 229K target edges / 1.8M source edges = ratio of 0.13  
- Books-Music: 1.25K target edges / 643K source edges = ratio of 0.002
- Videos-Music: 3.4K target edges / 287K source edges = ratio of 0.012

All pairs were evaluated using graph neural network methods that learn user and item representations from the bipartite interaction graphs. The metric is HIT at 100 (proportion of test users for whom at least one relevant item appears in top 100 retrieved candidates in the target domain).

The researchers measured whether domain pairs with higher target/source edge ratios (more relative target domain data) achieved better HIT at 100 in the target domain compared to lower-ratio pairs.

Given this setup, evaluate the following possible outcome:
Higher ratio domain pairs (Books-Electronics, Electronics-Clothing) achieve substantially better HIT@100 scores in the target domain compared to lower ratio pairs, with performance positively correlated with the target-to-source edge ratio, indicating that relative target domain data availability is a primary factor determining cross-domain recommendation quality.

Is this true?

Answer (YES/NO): NO